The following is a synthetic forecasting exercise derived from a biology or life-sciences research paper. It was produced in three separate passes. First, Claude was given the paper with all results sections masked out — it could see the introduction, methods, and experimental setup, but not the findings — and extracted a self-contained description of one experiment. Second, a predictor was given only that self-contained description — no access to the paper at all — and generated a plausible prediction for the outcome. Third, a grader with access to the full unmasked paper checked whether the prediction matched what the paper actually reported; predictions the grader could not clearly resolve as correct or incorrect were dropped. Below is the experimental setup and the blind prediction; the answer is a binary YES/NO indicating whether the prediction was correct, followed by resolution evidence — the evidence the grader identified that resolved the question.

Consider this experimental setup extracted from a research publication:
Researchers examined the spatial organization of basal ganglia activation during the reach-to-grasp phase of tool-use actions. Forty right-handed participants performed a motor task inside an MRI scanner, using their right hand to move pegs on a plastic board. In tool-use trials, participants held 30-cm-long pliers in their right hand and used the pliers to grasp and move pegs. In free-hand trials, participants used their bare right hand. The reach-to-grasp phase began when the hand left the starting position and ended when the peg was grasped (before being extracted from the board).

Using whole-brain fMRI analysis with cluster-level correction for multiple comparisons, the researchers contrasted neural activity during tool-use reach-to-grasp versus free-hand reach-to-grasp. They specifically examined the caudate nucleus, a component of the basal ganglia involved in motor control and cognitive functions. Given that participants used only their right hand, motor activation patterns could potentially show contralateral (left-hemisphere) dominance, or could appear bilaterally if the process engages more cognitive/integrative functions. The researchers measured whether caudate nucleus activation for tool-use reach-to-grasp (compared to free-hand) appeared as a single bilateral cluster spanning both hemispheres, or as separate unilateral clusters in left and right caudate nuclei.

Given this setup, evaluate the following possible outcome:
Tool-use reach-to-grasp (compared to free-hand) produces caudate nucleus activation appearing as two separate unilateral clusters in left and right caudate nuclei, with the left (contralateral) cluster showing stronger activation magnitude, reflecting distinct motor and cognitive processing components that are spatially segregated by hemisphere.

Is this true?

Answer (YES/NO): NO